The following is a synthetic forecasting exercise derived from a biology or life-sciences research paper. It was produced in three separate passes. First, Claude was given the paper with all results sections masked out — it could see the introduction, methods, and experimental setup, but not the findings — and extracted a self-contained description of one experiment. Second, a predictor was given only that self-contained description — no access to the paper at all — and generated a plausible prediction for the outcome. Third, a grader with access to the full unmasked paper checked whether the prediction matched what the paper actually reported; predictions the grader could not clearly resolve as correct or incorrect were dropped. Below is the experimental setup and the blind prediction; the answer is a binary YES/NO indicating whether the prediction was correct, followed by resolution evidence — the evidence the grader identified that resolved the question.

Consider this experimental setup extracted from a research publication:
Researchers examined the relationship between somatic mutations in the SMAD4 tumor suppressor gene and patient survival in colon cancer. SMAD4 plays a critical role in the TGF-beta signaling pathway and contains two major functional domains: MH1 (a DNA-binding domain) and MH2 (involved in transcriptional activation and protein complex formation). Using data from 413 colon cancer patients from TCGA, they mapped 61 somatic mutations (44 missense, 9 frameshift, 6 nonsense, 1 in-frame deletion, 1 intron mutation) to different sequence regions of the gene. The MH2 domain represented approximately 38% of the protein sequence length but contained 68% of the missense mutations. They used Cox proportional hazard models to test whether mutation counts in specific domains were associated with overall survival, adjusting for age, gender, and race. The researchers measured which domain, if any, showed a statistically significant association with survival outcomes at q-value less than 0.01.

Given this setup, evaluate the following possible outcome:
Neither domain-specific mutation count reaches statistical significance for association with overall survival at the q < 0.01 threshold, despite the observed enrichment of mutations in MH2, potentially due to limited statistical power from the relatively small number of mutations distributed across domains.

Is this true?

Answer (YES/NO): NO